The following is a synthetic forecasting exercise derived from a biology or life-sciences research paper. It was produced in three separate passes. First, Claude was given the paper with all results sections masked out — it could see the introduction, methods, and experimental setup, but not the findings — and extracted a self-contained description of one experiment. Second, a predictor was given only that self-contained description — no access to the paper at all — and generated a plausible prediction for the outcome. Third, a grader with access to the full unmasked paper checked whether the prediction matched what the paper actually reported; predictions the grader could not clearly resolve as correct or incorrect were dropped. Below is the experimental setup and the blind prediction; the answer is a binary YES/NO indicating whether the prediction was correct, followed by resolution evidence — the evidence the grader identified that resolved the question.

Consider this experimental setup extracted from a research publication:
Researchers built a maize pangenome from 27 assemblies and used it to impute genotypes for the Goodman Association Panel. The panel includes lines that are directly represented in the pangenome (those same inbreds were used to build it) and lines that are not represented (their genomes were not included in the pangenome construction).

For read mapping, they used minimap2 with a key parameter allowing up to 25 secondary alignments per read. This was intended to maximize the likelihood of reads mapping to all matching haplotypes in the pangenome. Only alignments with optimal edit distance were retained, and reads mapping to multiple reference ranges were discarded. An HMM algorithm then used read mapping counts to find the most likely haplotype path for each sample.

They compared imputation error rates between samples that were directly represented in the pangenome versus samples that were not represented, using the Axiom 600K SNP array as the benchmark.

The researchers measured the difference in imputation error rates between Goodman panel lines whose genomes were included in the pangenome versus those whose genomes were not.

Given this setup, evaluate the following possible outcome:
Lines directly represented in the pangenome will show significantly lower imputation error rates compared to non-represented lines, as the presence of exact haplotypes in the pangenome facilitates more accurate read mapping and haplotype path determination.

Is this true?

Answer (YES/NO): YES